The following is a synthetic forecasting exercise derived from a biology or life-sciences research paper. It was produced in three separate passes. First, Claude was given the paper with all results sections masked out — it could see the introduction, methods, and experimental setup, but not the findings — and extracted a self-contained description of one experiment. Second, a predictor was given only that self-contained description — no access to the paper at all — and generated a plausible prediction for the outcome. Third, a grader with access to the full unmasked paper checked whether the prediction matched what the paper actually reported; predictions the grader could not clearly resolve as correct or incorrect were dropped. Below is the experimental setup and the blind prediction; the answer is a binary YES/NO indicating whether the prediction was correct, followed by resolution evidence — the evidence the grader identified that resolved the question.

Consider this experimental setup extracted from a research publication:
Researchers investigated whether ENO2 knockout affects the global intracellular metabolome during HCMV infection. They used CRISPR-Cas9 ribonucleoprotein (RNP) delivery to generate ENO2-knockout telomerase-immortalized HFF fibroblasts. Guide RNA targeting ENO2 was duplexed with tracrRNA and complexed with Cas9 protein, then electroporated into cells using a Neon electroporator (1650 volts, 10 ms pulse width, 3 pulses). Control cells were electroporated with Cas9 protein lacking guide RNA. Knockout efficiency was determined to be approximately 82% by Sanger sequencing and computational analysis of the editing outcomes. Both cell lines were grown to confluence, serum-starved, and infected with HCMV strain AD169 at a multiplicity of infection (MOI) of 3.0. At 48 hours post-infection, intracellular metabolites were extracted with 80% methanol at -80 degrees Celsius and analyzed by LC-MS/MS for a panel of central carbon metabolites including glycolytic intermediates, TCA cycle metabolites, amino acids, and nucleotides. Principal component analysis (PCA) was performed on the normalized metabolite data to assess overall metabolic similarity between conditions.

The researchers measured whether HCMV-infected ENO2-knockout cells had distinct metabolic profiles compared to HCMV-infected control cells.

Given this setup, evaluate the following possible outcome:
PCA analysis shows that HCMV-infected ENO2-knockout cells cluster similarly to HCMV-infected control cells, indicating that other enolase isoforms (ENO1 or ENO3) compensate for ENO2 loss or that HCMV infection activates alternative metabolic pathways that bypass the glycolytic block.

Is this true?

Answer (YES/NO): NO